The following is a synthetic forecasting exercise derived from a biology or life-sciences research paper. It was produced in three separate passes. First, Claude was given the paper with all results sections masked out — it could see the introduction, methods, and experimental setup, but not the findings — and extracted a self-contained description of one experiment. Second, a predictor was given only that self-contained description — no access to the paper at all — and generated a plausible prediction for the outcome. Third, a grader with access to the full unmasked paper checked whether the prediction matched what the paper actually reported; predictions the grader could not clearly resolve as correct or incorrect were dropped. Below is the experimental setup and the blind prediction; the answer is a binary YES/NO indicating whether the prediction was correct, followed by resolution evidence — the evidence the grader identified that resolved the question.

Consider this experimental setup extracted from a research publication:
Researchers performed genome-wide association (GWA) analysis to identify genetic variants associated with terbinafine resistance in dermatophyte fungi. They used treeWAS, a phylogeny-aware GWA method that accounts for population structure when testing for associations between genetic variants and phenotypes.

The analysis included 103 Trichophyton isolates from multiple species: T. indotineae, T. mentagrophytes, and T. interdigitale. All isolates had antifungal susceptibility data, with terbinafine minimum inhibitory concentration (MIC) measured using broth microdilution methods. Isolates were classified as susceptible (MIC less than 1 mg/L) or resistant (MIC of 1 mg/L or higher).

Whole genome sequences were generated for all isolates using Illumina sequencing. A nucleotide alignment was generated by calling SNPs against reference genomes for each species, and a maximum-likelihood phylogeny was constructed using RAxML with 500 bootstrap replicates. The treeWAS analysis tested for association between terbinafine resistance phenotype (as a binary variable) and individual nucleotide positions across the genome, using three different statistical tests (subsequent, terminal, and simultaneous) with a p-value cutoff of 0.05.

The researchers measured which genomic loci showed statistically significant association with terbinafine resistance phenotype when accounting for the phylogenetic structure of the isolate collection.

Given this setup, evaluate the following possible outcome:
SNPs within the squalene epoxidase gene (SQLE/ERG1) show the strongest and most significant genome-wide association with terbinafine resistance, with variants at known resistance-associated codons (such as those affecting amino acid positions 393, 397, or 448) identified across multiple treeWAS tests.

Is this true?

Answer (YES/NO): NO